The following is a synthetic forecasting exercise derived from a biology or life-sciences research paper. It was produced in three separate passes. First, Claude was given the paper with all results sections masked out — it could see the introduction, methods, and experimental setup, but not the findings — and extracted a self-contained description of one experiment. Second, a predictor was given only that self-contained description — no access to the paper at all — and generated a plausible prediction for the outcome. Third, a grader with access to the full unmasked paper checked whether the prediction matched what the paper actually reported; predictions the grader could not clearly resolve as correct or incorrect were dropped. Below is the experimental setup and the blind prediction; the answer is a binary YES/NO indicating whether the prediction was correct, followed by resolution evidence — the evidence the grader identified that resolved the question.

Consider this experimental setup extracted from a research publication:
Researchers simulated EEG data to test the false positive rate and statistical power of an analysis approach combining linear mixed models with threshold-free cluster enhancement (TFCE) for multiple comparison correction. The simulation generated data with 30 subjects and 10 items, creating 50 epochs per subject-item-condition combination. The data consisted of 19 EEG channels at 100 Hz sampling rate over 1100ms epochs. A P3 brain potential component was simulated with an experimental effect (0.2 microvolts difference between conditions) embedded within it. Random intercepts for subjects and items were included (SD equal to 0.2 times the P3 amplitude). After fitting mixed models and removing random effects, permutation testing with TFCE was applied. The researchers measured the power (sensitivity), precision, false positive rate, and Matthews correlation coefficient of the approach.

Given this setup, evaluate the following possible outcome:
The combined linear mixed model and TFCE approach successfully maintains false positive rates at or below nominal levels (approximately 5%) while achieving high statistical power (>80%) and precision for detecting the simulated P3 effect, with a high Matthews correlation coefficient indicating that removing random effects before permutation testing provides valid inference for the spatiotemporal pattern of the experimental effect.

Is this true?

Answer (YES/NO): YES